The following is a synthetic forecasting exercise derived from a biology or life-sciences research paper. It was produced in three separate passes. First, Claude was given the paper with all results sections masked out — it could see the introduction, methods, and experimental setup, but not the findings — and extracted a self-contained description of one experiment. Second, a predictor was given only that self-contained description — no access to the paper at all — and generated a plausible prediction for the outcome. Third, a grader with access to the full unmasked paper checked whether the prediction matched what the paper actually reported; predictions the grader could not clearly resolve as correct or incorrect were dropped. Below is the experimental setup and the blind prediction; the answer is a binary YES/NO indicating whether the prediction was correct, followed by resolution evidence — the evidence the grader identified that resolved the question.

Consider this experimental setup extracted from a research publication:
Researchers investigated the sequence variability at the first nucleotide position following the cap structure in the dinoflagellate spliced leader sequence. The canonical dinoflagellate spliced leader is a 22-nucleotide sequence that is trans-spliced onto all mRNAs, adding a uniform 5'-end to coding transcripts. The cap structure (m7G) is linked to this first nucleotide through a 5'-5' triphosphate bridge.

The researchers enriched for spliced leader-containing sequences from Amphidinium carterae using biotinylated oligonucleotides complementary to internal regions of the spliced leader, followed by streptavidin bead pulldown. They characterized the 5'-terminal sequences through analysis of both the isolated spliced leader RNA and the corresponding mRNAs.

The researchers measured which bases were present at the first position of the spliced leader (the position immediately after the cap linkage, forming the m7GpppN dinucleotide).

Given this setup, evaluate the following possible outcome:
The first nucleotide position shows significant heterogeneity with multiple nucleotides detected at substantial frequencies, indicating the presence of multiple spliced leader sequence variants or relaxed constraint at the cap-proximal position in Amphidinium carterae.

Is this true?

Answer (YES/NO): YES